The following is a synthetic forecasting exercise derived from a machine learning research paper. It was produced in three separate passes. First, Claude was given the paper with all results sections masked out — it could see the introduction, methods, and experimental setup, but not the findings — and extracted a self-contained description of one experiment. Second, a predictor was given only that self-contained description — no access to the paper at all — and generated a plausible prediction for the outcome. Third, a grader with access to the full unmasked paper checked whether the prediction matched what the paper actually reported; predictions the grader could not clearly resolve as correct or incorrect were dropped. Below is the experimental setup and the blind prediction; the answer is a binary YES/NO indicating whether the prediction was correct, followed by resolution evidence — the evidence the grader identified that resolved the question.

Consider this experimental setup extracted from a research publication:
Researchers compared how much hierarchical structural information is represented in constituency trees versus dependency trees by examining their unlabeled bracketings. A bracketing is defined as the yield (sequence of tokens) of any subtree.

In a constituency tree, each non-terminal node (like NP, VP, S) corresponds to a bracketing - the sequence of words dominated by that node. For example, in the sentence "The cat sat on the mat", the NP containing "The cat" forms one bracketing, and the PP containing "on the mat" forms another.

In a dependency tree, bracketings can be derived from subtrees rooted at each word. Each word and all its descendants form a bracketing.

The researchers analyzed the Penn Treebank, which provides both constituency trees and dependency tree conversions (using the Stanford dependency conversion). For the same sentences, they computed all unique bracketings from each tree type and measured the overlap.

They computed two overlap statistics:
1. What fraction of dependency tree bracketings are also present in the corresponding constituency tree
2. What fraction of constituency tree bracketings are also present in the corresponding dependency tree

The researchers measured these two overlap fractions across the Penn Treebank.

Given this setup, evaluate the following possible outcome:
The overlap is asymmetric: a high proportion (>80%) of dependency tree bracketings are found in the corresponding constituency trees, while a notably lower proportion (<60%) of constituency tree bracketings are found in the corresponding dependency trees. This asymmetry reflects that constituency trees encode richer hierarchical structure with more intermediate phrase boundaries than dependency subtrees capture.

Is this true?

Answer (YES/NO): YES